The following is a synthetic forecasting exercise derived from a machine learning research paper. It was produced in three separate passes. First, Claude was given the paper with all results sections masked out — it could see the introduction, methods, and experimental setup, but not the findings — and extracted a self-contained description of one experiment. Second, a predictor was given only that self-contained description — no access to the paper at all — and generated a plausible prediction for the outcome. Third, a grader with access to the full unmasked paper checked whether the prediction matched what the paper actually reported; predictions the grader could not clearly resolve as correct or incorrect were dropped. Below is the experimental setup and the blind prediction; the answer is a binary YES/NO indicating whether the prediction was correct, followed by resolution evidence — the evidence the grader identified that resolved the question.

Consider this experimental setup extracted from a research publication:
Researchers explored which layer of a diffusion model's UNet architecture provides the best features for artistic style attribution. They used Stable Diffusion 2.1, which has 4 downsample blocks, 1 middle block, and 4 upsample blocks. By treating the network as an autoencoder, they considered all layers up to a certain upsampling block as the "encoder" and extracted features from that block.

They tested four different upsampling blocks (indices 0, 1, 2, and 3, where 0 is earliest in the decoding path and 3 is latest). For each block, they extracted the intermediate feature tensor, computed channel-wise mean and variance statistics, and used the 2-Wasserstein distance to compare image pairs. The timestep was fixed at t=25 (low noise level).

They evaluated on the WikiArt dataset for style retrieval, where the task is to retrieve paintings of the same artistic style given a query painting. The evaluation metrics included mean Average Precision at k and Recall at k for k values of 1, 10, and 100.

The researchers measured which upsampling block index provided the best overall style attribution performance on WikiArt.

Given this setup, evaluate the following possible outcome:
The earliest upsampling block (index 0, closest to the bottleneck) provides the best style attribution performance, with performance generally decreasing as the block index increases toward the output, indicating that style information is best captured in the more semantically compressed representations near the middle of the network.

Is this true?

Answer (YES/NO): NO